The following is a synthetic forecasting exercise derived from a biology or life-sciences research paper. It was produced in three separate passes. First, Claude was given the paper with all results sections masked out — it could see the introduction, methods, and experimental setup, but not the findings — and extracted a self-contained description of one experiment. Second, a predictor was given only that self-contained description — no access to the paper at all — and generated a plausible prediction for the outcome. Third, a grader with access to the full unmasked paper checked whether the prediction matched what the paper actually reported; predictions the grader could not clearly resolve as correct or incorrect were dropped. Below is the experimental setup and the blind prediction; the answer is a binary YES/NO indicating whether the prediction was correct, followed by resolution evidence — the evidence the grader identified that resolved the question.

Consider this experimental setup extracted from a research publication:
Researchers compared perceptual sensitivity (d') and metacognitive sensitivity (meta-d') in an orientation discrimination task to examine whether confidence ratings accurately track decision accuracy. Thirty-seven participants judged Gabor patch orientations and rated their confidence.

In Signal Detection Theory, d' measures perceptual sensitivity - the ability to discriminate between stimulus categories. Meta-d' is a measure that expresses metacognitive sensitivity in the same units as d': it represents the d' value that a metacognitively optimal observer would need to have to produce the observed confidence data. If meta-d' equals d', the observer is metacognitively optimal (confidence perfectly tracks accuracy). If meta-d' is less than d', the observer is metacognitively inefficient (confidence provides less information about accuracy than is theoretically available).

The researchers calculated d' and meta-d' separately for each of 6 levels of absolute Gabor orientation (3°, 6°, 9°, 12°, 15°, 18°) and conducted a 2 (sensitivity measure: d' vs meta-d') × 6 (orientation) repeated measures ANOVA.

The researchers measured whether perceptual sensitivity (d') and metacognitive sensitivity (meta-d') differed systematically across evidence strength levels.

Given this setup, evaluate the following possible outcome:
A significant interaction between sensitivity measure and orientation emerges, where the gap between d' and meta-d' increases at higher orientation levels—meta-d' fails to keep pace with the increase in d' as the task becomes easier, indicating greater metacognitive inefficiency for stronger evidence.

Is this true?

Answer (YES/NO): YES